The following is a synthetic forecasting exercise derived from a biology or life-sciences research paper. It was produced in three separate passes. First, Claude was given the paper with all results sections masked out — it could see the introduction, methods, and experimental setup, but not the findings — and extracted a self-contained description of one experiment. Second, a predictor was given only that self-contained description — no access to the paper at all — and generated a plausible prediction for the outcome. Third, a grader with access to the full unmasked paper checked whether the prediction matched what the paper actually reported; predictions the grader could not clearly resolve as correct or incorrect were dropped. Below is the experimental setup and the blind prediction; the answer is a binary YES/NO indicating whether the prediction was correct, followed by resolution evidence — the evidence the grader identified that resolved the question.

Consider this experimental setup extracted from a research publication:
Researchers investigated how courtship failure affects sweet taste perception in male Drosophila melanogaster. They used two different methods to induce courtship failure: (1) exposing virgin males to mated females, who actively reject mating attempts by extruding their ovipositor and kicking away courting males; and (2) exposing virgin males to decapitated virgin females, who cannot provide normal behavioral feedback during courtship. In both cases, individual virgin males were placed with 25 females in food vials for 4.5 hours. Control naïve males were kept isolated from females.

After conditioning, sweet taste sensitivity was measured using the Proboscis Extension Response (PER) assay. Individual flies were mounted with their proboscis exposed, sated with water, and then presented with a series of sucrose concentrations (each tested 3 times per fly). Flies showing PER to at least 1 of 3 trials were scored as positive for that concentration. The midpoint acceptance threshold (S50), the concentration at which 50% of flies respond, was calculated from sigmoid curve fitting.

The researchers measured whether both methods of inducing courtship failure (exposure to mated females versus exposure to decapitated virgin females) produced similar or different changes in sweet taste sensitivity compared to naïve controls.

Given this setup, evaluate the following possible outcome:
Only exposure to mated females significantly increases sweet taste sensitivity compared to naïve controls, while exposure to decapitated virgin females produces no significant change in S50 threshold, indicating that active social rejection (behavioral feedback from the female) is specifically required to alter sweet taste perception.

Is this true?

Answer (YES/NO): NO